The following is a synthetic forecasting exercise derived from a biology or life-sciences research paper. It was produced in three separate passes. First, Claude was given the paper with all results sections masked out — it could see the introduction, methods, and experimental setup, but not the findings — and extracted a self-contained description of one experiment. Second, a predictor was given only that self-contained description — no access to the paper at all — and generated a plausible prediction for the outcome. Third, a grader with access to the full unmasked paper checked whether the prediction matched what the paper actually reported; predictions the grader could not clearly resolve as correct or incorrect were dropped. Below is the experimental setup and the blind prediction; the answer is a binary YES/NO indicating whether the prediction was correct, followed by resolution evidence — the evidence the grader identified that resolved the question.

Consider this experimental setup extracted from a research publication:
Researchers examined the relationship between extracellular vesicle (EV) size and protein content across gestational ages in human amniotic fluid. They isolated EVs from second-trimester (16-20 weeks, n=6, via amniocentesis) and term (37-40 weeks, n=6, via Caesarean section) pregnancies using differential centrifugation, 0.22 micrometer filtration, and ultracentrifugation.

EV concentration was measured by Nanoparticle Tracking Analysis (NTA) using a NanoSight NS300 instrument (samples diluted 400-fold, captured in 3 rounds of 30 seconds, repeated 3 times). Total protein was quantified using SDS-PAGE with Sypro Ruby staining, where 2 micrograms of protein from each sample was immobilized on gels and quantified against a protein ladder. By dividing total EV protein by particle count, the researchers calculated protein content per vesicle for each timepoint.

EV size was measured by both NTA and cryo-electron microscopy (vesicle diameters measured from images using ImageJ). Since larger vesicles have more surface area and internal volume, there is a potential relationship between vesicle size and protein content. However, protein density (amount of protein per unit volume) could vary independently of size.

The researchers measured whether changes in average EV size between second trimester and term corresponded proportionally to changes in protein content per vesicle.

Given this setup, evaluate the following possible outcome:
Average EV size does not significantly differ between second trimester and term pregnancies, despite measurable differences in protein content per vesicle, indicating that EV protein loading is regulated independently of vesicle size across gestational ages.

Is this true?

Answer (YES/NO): NO